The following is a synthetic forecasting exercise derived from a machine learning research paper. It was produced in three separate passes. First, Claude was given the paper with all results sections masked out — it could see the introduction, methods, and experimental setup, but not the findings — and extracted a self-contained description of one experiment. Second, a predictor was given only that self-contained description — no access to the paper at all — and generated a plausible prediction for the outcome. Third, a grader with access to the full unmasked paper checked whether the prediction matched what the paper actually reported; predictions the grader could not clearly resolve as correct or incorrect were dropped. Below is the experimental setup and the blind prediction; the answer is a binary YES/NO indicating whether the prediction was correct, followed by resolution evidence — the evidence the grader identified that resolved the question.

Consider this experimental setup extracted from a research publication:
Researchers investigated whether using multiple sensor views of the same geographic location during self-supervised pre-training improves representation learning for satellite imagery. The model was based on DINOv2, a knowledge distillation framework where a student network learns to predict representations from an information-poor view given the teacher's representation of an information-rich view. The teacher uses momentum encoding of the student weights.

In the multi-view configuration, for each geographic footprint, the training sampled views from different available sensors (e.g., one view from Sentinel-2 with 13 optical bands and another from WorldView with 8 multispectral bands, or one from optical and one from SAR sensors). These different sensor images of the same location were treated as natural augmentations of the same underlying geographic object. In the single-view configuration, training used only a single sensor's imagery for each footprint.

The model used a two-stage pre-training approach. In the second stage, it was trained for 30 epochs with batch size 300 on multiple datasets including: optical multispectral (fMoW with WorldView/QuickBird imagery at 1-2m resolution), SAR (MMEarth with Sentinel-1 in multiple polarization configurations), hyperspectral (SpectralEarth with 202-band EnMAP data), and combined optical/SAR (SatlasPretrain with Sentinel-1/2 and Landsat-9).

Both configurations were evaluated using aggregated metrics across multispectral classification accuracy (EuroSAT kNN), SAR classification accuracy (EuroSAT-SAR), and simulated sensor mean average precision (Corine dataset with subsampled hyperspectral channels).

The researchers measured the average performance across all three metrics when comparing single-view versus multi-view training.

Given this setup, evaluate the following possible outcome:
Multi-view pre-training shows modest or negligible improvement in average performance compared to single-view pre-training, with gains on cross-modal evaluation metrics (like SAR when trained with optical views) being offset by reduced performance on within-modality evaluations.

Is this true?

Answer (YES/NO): NO